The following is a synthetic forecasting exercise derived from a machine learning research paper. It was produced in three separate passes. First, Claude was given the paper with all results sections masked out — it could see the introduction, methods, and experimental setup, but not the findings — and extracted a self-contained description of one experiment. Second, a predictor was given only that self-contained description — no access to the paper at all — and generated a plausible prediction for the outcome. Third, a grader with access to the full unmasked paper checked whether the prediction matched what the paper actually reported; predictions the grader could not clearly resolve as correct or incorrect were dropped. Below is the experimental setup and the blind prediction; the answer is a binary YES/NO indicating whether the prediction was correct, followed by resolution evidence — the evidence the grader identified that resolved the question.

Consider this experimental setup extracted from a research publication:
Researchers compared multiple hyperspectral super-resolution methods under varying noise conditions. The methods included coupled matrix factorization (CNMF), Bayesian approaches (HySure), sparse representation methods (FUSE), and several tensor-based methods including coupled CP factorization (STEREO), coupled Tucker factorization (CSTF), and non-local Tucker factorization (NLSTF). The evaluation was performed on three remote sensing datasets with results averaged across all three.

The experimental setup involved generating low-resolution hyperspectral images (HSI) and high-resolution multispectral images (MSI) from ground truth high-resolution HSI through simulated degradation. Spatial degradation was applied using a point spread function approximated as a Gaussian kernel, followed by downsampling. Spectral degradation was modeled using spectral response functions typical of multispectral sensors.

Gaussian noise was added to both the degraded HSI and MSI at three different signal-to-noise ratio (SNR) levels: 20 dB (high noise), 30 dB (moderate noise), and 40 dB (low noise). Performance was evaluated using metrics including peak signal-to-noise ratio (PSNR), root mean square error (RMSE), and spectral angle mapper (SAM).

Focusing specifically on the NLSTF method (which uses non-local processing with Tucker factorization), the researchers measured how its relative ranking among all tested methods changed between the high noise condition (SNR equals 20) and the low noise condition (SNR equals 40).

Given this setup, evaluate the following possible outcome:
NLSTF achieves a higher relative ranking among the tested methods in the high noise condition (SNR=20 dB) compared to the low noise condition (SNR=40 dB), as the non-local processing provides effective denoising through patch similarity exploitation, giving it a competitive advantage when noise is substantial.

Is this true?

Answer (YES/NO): NO